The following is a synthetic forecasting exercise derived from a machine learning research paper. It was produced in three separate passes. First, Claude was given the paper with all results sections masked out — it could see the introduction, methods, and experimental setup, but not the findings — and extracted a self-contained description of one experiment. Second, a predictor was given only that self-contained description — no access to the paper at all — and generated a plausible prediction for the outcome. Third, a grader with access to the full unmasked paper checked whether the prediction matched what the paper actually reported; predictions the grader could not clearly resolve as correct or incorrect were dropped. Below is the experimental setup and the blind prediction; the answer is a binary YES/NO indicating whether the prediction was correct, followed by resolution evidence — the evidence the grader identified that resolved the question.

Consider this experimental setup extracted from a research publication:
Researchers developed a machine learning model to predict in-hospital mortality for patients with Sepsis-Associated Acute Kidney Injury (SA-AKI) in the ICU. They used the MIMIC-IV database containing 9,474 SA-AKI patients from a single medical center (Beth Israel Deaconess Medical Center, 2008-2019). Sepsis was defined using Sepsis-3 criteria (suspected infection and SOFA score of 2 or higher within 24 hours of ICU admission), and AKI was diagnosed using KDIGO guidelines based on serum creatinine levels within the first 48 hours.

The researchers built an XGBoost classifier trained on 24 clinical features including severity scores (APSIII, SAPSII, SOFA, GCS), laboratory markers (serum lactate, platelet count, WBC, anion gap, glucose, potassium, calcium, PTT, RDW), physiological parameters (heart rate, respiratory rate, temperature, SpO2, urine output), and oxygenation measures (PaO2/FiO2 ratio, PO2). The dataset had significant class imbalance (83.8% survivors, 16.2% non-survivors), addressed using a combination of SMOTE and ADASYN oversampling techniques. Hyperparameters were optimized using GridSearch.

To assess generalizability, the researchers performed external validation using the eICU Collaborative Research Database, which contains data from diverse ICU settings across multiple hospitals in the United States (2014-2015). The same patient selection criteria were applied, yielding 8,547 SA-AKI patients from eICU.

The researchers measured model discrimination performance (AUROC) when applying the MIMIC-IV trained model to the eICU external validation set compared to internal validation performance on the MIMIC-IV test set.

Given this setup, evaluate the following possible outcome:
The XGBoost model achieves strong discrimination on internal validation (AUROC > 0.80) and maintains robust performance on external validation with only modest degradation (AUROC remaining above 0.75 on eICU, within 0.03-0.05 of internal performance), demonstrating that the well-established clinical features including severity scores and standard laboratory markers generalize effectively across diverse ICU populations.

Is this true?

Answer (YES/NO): NO